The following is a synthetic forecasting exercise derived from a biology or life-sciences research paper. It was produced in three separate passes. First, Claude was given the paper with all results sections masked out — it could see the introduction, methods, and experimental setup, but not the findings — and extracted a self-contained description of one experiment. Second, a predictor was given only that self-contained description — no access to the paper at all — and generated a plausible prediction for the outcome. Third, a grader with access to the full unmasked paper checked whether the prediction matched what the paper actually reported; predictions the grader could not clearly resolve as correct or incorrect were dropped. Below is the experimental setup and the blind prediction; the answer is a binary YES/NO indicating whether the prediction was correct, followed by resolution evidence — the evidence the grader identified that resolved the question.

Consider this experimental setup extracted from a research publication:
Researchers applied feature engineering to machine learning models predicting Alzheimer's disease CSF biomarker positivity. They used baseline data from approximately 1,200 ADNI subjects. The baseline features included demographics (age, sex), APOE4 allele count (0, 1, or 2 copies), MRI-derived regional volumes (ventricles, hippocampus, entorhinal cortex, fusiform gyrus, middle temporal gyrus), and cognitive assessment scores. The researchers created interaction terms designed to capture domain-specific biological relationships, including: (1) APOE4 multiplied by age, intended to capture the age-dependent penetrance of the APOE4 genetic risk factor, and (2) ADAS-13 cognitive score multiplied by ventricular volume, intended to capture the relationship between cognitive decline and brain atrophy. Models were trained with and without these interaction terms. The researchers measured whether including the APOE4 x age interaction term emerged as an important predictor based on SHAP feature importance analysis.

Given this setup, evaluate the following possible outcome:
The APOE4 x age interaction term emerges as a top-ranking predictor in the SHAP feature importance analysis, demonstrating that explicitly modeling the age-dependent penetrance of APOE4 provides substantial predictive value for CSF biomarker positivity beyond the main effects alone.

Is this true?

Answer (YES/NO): YES